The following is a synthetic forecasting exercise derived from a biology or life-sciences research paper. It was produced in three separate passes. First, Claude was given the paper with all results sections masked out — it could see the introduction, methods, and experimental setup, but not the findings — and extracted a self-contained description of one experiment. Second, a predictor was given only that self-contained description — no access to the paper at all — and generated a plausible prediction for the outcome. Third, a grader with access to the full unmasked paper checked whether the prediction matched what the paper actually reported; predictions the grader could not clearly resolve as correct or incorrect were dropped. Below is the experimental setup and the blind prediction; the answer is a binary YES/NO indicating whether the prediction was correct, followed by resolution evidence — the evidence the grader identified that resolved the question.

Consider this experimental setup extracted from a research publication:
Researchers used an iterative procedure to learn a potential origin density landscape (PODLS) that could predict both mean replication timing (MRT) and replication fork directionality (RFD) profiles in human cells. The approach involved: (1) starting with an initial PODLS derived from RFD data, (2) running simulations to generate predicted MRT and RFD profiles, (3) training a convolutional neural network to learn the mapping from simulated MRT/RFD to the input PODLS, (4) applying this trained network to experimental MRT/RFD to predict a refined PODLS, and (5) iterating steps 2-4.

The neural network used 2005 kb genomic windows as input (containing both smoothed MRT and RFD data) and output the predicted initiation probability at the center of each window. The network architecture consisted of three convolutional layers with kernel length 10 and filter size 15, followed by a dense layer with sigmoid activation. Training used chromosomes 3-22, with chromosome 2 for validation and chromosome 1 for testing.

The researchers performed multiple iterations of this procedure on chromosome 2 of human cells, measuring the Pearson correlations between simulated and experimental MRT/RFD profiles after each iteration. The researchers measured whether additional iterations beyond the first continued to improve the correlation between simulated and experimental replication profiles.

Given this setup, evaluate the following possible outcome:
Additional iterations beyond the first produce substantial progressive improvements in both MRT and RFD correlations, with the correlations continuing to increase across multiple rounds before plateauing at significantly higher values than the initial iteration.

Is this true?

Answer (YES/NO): NO